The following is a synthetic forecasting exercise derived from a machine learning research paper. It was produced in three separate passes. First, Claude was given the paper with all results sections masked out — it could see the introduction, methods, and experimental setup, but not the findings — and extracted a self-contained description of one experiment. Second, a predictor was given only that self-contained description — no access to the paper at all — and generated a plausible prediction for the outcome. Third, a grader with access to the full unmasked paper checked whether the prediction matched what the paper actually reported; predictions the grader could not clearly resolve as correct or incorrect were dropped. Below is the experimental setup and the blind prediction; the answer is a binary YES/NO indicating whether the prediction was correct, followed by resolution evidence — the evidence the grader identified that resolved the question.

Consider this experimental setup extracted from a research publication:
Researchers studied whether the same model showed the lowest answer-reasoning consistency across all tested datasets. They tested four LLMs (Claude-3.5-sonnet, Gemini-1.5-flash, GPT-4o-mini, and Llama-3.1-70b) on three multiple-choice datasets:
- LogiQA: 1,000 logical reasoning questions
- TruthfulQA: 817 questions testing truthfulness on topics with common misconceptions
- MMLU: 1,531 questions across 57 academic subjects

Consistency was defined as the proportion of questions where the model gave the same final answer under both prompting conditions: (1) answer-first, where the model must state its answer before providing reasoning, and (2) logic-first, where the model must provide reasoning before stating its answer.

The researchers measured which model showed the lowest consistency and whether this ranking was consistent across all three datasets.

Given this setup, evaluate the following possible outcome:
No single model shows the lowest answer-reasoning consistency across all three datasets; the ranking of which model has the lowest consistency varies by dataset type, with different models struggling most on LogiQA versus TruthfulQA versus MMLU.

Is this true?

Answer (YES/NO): NO